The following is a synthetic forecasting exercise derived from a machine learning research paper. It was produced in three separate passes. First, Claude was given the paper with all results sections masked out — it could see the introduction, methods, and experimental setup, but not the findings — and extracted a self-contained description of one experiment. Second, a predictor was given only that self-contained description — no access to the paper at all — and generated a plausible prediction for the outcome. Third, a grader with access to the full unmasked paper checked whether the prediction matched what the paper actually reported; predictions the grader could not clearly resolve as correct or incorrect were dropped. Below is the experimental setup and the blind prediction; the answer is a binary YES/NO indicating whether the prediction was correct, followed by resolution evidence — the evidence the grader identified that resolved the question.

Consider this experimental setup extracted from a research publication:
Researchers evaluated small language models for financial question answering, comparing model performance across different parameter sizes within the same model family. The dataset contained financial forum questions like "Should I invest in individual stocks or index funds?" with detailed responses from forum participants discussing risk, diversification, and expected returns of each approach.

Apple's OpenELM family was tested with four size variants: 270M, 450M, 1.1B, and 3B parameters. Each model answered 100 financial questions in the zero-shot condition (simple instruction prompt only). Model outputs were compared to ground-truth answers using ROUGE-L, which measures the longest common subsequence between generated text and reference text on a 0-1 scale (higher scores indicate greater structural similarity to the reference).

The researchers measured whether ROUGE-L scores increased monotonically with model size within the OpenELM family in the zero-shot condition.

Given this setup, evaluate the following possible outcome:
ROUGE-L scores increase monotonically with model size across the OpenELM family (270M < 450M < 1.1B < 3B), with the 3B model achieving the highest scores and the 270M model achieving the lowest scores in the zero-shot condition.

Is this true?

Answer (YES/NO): NO